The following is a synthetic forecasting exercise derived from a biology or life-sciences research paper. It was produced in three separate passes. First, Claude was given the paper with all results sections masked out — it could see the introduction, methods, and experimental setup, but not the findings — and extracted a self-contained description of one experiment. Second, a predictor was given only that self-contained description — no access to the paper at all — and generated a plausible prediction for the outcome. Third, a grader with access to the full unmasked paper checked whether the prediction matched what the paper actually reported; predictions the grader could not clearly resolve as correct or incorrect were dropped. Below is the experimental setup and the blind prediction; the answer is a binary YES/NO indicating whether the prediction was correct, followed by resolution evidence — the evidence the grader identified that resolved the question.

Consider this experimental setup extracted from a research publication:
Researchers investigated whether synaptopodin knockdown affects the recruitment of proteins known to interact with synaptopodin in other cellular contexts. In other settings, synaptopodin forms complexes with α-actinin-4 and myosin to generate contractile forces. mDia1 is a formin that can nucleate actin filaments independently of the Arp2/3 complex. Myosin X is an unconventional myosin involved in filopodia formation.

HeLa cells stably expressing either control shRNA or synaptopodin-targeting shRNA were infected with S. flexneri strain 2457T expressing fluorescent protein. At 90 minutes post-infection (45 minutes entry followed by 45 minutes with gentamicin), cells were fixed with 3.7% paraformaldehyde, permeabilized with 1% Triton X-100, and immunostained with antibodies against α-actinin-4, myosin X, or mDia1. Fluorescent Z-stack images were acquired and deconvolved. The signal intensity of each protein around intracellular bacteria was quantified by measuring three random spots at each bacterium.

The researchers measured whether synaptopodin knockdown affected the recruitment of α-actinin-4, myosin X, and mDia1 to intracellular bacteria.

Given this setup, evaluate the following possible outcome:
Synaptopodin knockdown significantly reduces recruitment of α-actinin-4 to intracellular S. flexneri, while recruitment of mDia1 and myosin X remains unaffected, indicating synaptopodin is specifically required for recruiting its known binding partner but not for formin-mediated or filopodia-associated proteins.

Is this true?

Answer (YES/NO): NO